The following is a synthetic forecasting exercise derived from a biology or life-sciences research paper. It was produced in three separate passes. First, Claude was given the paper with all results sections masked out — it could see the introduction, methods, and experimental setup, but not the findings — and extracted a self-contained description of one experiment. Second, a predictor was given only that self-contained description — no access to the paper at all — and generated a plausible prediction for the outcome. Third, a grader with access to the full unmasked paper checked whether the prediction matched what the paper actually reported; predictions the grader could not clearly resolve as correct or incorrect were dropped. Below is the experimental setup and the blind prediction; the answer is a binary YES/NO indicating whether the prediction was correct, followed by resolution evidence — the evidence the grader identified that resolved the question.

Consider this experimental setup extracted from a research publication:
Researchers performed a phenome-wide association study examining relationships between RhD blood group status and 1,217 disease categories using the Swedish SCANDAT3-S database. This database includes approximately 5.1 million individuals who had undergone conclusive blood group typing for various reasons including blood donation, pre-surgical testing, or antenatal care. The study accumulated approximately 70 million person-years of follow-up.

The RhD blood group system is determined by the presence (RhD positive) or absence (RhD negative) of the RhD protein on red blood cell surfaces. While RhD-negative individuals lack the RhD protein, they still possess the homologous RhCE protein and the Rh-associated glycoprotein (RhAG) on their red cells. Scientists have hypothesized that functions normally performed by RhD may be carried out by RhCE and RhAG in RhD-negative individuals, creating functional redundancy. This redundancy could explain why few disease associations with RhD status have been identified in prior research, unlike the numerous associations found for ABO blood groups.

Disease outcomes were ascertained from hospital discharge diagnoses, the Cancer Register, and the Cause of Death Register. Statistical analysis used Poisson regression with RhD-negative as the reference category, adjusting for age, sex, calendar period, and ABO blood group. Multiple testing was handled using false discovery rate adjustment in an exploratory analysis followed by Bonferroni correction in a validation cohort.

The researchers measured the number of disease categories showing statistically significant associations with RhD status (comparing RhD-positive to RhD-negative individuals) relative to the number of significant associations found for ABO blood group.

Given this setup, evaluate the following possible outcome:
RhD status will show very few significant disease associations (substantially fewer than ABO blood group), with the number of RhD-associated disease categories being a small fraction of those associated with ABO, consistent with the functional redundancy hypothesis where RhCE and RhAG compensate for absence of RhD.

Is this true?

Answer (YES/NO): YES